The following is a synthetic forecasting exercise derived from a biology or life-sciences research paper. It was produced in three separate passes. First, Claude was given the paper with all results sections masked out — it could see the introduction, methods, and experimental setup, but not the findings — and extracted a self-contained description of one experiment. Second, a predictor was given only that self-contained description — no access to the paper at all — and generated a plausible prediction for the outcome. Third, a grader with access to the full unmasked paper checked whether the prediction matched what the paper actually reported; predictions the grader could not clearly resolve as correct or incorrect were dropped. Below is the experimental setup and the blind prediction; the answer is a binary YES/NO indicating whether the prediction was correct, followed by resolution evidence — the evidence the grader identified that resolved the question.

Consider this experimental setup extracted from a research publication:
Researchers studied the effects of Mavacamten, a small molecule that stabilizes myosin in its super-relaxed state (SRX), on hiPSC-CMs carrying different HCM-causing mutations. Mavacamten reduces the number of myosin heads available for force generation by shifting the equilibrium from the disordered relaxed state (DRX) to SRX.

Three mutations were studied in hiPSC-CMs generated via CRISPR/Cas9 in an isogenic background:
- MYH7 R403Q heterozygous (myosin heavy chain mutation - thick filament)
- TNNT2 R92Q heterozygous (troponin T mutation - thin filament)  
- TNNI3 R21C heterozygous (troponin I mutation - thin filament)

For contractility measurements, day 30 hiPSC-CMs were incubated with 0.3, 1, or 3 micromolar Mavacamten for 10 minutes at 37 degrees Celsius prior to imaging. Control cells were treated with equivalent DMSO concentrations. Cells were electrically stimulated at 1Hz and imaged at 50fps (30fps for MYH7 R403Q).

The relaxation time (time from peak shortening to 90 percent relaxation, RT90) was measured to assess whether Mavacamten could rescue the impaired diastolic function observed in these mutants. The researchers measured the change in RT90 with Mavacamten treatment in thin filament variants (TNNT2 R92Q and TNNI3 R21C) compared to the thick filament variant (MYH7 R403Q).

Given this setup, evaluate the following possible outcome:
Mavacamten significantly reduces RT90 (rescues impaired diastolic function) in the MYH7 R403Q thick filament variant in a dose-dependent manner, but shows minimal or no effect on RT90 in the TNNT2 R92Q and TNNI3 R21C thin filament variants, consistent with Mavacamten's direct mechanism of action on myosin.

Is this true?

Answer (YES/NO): NO